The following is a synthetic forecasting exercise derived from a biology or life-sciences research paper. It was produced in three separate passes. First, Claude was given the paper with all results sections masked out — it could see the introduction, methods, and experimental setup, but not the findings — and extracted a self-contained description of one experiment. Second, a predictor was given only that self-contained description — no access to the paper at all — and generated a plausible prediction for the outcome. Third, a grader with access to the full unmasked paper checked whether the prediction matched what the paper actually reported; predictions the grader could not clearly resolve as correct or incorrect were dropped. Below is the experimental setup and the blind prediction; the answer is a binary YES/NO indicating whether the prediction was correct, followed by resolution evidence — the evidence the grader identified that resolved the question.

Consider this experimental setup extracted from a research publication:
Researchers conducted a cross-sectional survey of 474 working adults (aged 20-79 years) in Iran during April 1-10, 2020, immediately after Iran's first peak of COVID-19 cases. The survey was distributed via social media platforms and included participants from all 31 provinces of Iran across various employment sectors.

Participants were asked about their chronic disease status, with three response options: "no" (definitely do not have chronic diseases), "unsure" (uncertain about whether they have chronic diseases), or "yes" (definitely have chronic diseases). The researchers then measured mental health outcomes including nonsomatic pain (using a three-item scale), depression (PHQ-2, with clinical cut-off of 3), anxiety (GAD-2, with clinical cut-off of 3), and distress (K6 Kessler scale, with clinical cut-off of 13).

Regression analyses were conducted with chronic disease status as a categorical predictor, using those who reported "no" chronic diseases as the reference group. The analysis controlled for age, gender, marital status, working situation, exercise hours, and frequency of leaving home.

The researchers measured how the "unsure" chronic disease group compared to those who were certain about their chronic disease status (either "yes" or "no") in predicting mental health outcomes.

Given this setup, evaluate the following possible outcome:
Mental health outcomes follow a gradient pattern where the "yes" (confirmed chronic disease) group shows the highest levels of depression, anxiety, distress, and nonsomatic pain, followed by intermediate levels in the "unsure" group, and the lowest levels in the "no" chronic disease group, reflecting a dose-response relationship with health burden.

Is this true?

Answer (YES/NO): NO